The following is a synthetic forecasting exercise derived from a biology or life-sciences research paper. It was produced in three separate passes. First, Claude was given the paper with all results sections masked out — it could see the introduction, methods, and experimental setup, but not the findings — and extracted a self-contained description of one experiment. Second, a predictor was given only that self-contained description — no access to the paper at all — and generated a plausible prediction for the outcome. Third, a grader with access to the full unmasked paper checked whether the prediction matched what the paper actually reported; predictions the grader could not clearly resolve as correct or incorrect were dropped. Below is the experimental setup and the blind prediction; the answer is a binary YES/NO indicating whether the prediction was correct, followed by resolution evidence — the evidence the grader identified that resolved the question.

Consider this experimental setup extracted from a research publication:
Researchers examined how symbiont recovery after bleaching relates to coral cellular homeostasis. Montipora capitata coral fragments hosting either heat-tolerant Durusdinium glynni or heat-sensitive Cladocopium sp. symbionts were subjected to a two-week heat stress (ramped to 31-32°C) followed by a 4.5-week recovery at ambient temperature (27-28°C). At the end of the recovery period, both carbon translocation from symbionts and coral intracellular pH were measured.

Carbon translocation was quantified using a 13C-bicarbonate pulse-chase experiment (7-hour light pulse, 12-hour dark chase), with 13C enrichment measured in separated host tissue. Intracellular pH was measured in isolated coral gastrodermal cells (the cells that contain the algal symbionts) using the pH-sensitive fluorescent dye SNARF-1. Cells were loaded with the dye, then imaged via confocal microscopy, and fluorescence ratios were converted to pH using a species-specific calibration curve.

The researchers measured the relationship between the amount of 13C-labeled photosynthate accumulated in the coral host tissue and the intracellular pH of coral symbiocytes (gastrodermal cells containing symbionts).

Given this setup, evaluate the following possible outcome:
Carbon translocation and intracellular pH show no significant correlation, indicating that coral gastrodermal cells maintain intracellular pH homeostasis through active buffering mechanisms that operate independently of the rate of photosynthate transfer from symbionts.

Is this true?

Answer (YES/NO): NO